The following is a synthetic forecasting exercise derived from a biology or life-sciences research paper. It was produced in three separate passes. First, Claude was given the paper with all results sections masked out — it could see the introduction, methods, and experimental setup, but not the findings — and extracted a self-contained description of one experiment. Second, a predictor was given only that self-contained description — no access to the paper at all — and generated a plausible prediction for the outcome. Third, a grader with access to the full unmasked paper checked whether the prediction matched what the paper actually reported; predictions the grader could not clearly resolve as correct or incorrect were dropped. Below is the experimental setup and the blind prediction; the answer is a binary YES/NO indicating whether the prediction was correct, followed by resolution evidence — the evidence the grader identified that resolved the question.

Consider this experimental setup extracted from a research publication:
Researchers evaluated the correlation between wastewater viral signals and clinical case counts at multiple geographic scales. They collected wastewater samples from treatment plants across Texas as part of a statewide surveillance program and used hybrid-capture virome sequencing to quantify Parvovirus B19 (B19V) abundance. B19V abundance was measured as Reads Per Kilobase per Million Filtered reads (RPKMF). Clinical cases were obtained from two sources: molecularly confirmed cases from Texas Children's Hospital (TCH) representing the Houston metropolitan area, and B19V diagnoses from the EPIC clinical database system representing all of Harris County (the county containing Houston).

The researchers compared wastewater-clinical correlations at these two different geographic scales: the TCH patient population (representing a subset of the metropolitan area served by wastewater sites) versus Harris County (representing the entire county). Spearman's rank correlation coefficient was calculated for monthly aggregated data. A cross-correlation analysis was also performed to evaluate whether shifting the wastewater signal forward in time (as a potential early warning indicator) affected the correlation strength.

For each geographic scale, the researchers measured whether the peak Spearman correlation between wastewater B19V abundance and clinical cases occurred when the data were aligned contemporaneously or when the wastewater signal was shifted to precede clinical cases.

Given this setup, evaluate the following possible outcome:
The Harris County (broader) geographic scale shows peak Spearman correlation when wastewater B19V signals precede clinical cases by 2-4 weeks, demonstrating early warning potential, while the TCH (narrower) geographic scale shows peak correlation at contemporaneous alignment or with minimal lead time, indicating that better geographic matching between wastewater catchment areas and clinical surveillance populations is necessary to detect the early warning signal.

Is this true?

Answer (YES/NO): NO